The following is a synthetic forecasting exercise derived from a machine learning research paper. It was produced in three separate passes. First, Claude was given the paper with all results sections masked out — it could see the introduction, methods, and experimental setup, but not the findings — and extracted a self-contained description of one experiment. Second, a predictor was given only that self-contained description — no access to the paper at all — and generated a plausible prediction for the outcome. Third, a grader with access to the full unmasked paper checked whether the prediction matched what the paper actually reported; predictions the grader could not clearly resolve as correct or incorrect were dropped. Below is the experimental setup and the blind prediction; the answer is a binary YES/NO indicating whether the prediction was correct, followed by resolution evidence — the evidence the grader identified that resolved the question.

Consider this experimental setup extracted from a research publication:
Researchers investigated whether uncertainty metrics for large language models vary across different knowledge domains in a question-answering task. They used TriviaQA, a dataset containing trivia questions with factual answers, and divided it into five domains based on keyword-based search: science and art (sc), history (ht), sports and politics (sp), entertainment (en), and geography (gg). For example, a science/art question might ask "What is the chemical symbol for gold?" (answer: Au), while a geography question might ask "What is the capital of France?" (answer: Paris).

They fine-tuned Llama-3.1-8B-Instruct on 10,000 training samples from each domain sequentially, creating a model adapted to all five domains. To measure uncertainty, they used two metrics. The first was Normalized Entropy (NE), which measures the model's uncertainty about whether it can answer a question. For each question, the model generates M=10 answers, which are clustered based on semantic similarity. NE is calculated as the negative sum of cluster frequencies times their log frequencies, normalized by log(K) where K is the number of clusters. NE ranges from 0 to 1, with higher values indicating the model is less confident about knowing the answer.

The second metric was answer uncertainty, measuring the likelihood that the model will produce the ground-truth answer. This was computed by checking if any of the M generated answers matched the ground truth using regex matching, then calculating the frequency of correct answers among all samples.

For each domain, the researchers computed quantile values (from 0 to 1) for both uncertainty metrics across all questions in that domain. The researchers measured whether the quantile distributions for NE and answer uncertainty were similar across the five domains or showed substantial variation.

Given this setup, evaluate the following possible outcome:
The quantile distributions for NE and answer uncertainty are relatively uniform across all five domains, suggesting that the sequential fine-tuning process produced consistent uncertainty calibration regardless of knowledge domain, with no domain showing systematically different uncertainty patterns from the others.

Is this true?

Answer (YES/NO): NO